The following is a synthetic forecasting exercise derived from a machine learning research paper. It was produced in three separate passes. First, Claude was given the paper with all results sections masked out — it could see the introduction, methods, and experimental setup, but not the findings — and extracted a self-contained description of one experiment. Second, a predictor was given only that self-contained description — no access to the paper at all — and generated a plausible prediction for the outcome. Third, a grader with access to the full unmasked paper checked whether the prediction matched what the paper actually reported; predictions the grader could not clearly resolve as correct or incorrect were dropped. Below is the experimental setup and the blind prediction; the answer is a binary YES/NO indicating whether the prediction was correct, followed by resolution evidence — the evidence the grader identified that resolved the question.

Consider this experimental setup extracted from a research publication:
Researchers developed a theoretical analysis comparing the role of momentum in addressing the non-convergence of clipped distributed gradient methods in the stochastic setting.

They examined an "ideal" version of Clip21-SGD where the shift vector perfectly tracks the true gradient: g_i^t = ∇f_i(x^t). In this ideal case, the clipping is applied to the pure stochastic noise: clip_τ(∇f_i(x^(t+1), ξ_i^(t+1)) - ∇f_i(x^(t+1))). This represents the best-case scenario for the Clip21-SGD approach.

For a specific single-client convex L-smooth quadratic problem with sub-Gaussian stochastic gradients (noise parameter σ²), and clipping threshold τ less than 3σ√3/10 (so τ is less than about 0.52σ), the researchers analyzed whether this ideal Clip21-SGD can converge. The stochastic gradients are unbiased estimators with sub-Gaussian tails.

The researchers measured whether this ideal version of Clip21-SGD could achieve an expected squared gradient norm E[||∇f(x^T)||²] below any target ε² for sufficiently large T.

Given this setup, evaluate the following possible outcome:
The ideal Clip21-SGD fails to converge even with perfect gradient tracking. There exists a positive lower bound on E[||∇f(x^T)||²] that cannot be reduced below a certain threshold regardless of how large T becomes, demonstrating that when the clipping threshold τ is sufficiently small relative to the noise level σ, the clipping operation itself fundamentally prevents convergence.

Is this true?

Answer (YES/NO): YES